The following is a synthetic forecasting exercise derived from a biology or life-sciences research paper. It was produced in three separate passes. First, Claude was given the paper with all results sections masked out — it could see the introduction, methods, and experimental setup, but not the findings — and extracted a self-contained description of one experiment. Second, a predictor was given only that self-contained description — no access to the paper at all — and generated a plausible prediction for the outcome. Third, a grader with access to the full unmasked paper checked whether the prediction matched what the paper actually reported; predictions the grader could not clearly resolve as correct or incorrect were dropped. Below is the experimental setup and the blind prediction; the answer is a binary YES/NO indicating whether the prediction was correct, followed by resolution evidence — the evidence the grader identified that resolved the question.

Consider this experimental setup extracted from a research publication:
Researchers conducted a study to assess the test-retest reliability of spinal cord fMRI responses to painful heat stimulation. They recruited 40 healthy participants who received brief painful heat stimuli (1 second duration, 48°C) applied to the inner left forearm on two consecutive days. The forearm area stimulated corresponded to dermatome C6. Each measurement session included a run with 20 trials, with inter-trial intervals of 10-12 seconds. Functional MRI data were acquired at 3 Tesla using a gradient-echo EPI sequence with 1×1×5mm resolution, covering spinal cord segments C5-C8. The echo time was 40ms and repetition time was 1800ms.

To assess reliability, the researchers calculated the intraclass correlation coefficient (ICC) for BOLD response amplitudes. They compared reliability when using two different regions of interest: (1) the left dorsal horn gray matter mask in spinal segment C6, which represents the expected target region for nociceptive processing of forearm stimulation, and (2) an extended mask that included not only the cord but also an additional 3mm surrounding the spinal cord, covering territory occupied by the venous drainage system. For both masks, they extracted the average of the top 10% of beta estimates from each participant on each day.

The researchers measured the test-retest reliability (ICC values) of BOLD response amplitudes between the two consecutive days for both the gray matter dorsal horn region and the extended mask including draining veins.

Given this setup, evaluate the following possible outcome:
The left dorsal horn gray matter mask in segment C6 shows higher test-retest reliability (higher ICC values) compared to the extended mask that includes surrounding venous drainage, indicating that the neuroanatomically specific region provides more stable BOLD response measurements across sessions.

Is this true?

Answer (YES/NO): NO